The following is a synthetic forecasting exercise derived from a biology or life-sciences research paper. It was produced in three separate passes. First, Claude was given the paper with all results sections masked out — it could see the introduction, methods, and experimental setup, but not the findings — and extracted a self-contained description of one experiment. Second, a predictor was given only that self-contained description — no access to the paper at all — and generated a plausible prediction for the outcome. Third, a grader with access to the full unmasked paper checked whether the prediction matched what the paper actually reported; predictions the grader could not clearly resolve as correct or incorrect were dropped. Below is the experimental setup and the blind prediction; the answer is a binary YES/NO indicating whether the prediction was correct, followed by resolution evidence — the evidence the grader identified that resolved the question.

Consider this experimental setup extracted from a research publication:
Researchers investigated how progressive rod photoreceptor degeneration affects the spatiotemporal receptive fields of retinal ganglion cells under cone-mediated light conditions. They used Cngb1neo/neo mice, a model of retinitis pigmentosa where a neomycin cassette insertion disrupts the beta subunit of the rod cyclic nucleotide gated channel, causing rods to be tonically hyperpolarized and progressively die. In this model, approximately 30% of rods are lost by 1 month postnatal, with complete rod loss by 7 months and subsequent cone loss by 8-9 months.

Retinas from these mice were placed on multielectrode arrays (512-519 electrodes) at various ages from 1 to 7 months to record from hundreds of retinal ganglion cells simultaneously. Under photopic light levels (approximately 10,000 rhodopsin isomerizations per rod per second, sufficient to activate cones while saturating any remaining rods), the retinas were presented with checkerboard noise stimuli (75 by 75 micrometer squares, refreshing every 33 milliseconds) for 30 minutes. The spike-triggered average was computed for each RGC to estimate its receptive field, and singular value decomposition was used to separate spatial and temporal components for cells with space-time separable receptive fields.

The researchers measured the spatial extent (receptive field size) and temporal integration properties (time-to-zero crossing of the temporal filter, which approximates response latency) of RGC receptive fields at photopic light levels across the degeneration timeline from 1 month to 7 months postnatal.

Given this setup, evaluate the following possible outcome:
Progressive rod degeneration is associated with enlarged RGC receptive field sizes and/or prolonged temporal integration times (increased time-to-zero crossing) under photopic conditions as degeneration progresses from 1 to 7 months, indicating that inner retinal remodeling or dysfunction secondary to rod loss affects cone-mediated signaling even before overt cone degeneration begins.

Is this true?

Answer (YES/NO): NO